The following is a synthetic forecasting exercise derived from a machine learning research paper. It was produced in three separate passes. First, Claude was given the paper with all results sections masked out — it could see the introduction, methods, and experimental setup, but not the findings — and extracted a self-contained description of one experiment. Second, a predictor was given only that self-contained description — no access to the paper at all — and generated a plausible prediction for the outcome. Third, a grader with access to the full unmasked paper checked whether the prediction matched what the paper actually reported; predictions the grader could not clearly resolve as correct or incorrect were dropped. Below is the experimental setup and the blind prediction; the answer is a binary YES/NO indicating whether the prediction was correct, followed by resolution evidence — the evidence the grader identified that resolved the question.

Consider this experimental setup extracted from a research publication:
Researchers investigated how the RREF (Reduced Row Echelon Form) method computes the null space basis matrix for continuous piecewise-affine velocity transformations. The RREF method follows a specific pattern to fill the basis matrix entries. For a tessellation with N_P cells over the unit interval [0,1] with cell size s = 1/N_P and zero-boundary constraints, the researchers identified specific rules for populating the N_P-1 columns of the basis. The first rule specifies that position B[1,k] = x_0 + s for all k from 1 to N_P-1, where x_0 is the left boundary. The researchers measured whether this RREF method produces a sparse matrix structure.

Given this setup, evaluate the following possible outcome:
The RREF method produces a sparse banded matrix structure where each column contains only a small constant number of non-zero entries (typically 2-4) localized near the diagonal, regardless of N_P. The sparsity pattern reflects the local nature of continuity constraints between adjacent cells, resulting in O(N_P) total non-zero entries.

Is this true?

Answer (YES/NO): NO